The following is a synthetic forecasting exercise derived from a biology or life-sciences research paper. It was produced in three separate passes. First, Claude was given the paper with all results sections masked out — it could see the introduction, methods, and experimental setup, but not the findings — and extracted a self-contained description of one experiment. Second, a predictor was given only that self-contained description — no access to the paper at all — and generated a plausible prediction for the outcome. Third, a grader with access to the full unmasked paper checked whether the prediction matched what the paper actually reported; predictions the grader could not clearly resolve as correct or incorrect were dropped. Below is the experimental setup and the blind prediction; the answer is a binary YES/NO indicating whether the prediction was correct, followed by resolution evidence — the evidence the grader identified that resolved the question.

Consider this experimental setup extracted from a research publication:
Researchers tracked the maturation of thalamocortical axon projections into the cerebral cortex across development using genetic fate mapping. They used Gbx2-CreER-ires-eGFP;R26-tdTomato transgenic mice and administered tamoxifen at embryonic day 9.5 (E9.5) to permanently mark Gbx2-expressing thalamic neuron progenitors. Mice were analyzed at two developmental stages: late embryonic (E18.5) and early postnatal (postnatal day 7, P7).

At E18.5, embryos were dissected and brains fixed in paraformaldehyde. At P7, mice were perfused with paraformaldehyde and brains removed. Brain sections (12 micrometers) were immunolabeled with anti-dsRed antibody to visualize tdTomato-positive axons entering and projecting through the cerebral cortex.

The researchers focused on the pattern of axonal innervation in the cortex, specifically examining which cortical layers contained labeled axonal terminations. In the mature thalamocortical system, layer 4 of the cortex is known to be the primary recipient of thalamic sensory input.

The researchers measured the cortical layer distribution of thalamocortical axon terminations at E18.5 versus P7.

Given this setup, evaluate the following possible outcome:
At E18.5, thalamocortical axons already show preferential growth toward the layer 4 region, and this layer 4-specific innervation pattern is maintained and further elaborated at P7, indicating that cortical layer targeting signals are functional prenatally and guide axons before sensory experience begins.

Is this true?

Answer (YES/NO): NO